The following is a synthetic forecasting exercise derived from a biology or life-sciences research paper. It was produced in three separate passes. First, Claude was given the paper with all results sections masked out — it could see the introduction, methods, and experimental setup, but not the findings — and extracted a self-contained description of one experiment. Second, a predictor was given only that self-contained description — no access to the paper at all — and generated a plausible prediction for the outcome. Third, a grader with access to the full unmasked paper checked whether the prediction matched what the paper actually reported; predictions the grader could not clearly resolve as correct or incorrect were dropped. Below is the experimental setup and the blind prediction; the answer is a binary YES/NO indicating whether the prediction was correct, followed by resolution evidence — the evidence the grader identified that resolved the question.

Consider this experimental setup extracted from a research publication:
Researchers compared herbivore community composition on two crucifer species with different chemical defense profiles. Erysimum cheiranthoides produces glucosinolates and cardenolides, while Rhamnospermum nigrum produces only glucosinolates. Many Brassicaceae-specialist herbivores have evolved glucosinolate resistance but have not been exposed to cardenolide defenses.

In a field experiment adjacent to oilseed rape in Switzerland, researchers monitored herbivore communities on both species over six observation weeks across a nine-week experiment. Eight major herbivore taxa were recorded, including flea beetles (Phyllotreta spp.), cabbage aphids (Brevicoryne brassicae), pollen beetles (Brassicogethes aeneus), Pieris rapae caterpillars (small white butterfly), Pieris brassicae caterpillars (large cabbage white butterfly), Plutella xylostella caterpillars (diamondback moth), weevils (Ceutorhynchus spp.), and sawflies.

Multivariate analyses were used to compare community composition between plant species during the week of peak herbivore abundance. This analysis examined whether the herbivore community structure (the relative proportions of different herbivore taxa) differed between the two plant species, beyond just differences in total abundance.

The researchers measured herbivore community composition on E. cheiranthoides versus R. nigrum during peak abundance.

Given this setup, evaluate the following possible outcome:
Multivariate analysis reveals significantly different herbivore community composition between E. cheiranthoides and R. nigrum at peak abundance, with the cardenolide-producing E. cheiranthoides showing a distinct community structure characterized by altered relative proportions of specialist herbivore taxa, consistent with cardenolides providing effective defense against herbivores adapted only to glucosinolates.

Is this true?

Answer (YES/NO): YES